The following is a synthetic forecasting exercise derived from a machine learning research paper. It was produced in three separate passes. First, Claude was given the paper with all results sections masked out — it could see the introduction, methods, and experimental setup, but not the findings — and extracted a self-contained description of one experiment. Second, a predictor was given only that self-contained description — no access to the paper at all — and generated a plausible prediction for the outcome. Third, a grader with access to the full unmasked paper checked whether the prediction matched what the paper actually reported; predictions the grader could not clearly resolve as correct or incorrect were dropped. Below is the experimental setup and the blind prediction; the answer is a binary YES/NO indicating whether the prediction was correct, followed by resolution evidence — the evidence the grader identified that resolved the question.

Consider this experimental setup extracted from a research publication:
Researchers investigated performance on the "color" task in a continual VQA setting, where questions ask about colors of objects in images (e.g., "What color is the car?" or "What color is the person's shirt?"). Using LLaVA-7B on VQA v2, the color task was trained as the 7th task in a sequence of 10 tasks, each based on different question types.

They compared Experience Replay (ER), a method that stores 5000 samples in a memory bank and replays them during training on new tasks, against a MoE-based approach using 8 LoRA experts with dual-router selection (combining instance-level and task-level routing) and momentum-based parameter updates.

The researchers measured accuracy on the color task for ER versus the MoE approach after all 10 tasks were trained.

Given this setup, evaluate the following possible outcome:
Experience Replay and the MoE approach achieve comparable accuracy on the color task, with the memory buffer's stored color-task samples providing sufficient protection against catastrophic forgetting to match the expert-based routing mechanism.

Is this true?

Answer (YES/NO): NO